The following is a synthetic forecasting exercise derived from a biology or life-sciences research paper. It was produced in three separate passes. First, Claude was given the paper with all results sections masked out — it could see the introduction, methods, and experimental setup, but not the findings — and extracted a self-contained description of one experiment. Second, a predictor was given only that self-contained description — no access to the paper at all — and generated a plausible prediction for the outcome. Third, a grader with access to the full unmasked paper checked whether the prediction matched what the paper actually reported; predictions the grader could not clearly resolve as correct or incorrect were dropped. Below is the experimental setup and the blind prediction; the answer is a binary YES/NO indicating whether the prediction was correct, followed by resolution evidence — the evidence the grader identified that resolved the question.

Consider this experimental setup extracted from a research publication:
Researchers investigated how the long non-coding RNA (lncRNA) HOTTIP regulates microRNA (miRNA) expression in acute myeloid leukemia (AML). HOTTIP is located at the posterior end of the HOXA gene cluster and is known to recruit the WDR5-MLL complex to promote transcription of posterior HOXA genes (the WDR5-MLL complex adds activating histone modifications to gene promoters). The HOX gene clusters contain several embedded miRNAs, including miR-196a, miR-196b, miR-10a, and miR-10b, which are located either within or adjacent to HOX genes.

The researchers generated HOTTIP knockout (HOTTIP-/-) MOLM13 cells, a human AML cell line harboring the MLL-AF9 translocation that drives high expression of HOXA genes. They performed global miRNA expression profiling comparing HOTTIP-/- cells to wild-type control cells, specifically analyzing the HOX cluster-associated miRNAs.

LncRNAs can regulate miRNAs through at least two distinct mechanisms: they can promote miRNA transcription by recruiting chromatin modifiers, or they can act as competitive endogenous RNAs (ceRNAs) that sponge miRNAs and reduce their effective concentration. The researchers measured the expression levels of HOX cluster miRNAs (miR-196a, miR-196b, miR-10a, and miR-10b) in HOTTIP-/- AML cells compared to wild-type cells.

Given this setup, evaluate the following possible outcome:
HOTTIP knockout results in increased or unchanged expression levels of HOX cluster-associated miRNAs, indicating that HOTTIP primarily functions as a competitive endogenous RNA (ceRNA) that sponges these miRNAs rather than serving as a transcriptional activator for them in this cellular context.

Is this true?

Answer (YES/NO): NO